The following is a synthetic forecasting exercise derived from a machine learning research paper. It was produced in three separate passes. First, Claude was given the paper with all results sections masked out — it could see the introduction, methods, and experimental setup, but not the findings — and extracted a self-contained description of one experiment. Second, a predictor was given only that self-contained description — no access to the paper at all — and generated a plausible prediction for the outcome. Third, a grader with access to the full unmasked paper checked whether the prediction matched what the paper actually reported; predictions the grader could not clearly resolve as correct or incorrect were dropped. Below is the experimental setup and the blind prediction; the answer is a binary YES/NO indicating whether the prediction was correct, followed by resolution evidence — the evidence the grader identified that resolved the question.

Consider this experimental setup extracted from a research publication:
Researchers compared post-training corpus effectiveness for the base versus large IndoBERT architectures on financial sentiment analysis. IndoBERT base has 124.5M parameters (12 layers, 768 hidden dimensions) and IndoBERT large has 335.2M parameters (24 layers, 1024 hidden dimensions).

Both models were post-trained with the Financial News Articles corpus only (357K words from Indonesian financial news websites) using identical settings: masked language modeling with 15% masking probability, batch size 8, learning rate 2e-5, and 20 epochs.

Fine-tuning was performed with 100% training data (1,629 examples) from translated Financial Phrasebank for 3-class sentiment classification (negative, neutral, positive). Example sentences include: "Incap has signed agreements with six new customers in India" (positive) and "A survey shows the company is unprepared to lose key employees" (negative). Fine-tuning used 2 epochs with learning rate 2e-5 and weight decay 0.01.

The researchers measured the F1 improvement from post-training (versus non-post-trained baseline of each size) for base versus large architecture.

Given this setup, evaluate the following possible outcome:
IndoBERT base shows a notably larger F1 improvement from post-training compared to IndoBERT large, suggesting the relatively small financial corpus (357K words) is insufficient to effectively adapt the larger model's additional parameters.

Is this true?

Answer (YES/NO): YES